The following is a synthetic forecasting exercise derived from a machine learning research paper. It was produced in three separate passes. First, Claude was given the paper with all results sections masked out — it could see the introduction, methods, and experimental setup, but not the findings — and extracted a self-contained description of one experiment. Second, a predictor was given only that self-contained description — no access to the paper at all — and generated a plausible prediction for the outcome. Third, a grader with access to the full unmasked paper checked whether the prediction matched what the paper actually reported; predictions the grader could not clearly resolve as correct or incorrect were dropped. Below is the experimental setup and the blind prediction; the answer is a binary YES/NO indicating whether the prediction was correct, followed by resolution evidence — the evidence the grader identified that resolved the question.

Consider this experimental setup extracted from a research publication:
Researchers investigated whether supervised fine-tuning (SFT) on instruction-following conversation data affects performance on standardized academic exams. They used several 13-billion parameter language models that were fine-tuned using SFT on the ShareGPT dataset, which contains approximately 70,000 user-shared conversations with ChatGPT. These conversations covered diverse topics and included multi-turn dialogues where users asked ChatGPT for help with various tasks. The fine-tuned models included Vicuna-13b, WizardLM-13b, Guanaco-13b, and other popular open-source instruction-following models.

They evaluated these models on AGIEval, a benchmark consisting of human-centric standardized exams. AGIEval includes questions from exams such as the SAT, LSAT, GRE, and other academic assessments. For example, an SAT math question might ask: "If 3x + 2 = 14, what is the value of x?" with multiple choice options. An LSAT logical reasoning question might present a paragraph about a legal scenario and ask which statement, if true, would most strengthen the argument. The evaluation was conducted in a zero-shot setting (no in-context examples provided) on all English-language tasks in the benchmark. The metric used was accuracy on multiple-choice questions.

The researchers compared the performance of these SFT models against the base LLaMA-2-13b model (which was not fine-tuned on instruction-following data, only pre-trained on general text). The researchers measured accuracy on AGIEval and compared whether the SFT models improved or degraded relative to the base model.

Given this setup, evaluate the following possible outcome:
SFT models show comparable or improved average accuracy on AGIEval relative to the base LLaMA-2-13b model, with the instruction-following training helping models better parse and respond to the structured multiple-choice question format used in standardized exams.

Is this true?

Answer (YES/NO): NO